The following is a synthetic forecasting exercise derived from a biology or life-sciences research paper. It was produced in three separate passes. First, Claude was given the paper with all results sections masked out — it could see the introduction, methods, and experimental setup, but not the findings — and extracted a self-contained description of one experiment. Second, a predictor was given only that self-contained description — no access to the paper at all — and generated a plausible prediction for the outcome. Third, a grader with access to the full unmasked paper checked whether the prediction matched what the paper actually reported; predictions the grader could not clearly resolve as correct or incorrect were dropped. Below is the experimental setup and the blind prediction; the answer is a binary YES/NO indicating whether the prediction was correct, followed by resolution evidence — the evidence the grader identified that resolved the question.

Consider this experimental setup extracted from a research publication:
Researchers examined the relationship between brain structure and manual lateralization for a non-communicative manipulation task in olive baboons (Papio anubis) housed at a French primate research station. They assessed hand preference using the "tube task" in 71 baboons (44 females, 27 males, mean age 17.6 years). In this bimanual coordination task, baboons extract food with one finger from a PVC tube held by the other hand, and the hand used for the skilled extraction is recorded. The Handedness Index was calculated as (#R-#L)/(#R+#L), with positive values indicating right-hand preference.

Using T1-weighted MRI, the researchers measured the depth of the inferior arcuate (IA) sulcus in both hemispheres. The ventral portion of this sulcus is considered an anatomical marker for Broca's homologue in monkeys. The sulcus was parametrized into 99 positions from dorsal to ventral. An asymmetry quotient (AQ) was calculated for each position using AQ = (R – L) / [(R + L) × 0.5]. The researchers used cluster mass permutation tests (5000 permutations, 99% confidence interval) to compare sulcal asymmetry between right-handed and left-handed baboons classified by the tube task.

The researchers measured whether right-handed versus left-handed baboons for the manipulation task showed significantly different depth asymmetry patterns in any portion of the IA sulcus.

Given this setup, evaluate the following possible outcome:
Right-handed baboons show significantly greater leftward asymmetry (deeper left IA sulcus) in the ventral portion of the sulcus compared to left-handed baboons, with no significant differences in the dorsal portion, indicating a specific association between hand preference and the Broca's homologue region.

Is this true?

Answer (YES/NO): NO